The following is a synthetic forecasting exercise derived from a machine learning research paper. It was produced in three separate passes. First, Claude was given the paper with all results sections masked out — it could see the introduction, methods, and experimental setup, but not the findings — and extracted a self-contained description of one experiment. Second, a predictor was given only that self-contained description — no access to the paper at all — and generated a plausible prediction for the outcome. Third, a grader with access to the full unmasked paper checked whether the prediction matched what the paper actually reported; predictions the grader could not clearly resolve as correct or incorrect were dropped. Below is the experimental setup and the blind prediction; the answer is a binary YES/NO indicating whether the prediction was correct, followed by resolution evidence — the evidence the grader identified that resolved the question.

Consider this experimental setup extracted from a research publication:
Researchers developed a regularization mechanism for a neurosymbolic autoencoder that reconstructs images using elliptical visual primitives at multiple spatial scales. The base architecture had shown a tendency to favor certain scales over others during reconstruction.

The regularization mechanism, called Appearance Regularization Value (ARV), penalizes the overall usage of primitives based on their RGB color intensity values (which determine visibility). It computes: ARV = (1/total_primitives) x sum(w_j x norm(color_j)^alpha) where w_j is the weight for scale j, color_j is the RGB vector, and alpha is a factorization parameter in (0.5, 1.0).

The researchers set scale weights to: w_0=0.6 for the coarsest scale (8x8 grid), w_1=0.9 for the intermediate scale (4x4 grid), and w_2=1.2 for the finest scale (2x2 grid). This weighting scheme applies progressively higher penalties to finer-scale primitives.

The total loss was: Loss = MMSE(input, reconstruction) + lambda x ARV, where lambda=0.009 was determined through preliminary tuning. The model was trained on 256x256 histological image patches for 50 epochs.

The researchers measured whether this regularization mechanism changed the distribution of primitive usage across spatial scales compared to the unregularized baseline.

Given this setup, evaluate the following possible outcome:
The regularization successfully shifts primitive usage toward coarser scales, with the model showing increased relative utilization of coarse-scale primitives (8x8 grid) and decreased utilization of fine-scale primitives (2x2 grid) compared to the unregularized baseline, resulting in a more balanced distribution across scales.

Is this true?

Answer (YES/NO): YES